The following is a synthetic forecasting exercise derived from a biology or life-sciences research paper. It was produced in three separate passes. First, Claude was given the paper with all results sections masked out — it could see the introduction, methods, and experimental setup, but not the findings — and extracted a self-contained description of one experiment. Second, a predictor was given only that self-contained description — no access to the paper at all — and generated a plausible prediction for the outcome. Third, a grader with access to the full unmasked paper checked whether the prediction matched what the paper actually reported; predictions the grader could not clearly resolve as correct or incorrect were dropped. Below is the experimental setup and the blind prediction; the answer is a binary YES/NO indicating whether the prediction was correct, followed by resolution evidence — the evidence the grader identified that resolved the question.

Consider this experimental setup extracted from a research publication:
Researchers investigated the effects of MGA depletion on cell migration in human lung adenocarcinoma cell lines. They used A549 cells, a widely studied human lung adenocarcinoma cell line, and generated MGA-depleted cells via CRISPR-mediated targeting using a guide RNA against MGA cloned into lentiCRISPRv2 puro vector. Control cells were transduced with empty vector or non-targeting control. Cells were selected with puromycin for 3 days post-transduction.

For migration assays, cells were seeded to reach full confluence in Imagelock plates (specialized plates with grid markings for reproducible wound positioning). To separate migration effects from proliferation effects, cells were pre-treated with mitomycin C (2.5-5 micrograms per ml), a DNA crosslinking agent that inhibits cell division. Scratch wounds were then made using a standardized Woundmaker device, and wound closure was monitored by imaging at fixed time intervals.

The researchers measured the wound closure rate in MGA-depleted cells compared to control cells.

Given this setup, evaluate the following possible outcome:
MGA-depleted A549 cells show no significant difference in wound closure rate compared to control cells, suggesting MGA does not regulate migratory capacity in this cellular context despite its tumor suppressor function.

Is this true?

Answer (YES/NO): NO